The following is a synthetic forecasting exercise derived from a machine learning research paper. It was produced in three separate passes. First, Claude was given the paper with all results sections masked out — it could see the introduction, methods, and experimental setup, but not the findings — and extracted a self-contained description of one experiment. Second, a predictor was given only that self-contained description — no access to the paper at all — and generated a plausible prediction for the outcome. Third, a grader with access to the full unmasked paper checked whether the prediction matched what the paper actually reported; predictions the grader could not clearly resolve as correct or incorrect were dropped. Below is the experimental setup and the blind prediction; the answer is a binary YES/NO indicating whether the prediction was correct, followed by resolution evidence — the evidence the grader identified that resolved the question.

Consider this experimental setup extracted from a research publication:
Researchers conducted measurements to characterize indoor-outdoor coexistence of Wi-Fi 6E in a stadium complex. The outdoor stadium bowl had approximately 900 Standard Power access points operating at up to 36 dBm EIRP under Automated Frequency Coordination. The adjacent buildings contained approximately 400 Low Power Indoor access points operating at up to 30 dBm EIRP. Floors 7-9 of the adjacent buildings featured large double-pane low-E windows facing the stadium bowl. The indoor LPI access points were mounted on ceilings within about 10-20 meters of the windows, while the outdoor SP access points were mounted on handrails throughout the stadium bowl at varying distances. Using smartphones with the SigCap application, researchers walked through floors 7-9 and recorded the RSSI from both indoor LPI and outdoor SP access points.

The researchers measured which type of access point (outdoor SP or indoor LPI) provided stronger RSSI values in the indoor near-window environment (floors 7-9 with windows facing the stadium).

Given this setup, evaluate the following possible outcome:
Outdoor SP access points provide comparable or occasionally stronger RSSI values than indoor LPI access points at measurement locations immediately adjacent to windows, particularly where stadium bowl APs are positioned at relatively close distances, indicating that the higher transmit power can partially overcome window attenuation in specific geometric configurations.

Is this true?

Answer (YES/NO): YES